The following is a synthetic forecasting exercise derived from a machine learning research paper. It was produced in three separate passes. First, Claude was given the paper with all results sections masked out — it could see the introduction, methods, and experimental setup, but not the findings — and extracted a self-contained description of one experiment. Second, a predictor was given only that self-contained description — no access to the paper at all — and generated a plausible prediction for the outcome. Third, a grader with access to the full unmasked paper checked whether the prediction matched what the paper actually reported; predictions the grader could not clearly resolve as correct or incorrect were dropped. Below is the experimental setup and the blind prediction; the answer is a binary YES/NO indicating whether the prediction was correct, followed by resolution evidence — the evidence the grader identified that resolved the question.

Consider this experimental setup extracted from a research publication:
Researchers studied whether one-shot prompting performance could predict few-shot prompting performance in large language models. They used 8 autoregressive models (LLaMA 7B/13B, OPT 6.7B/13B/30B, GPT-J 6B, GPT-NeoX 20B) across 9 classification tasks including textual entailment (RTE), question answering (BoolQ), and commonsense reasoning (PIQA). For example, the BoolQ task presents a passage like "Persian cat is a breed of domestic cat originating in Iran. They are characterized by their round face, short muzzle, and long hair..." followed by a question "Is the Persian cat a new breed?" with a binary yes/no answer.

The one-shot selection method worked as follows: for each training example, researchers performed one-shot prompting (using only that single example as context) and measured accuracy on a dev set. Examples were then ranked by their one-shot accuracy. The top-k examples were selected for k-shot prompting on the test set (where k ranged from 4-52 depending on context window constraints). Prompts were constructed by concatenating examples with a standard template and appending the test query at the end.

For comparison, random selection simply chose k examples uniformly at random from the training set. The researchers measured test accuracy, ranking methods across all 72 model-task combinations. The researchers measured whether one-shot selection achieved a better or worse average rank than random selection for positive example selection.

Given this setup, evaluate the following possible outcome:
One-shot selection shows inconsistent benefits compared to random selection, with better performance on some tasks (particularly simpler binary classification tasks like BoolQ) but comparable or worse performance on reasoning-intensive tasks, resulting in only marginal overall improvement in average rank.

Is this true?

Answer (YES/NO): NO